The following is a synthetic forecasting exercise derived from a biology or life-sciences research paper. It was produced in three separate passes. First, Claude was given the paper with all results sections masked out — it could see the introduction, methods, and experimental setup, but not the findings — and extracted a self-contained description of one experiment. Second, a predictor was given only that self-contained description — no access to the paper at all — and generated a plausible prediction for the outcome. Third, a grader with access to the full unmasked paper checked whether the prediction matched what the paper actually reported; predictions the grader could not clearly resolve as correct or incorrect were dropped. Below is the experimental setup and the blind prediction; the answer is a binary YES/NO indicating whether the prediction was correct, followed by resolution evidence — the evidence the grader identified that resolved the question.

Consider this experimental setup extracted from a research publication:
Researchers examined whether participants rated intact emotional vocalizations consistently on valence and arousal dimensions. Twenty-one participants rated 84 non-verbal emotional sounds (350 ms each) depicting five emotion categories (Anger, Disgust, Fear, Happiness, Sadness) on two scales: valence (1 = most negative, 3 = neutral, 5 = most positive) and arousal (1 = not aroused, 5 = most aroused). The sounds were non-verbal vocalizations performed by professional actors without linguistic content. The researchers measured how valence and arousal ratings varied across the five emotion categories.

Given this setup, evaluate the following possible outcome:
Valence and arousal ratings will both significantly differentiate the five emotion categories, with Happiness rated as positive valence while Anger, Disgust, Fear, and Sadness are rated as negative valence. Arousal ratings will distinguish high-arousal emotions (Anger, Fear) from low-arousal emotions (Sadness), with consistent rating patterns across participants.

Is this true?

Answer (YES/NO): NO